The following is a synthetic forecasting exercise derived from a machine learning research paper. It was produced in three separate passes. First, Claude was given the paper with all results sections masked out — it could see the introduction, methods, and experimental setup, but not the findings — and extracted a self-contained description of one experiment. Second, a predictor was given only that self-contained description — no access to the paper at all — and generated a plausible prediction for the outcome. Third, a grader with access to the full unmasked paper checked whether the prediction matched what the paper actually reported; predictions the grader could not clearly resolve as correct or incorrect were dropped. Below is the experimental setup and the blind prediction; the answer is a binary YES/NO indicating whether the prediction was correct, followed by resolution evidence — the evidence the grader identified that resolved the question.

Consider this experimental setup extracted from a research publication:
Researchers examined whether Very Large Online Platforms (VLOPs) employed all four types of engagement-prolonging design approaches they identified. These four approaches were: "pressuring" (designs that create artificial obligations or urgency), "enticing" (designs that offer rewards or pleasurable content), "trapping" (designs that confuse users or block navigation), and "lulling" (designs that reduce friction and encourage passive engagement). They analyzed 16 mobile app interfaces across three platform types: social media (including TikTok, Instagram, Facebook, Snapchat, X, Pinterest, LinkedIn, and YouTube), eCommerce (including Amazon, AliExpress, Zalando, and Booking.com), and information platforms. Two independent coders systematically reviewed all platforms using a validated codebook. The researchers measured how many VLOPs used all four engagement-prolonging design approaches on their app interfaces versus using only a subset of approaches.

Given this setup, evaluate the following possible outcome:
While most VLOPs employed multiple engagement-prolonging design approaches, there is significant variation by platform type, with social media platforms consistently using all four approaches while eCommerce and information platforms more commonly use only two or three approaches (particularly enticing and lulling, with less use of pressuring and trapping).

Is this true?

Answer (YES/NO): NO